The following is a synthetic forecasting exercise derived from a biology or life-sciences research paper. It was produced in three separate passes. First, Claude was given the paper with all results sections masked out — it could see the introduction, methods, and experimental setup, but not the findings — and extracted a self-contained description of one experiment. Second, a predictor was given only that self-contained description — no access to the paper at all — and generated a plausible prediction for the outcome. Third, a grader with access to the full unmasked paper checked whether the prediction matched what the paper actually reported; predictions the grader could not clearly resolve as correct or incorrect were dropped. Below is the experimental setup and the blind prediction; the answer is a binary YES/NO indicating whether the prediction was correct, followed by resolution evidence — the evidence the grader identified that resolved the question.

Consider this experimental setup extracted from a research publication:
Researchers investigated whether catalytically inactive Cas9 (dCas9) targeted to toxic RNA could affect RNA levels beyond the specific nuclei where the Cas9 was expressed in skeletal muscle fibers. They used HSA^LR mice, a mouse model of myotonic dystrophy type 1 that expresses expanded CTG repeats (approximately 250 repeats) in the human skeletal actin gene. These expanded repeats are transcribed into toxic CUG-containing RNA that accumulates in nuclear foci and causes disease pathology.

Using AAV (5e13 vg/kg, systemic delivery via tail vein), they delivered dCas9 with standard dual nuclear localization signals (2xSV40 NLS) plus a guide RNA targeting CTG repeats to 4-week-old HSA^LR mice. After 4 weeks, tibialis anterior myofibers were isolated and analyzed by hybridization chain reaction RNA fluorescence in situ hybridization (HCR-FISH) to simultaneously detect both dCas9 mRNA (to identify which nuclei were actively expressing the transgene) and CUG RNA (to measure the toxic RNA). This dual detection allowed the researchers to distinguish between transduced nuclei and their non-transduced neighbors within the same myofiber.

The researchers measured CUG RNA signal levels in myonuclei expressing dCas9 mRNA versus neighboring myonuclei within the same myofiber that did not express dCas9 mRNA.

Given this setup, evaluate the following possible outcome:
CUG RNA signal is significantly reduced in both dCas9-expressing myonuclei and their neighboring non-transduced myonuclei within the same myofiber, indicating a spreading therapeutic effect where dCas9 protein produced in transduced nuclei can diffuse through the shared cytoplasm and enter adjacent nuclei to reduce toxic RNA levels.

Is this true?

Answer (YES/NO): NO